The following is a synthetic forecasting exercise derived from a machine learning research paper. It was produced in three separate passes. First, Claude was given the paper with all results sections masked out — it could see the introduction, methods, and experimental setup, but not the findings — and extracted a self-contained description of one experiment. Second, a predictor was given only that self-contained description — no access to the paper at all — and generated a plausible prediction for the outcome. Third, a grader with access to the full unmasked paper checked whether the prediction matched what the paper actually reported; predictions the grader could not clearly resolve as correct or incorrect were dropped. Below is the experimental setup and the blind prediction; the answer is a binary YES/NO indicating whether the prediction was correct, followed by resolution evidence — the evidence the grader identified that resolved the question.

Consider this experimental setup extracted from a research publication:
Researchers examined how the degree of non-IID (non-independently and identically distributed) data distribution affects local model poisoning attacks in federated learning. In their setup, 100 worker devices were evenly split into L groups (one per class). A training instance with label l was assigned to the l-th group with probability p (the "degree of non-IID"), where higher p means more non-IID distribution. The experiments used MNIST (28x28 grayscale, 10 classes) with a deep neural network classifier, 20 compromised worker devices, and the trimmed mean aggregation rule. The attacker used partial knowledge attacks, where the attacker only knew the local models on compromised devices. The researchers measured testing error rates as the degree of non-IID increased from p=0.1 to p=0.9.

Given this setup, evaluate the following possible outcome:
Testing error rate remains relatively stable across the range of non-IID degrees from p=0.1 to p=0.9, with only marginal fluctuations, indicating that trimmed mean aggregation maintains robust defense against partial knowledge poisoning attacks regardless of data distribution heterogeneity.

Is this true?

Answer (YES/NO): NO